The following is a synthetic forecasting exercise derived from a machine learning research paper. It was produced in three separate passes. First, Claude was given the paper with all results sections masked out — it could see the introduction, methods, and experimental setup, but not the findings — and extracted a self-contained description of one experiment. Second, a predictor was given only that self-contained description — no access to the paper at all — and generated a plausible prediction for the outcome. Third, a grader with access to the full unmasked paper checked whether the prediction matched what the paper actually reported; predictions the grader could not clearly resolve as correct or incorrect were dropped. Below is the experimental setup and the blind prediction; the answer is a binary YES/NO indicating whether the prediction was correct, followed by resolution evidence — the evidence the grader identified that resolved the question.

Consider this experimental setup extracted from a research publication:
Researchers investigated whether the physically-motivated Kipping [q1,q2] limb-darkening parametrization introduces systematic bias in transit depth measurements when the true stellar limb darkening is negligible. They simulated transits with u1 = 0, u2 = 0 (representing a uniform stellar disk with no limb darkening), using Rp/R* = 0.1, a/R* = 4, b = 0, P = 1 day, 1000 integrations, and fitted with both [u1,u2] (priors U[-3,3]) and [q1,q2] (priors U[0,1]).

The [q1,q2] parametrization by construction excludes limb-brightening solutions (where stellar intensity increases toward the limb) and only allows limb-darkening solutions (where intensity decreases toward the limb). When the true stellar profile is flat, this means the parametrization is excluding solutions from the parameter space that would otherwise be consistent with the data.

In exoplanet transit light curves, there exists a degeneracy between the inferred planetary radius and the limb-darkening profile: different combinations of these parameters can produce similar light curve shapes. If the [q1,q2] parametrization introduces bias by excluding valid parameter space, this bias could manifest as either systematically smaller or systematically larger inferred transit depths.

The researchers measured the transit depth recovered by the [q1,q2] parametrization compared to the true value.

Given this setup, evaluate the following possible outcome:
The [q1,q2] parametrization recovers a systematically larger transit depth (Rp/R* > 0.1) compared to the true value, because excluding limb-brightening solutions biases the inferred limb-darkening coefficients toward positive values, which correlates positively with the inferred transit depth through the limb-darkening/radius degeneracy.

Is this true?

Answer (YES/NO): NO